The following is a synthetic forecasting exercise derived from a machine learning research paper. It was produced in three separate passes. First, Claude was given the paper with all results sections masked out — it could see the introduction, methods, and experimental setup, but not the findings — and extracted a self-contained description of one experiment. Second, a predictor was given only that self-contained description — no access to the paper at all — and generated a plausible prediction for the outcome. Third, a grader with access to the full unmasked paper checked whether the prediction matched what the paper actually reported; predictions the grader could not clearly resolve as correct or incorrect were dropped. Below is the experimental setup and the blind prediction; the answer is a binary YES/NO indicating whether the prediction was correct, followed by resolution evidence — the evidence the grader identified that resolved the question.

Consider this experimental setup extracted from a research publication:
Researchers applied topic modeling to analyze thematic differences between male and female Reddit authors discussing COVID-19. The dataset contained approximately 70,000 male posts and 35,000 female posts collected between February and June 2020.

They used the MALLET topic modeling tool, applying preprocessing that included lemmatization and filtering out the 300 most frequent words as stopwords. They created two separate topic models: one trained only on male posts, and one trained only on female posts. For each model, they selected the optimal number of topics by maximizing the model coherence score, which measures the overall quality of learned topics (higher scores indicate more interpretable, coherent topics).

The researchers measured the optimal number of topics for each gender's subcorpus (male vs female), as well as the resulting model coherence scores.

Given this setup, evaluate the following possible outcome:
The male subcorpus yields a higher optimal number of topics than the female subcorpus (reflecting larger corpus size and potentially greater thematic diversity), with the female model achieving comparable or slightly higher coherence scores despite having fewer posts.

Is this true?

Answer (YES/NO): NO